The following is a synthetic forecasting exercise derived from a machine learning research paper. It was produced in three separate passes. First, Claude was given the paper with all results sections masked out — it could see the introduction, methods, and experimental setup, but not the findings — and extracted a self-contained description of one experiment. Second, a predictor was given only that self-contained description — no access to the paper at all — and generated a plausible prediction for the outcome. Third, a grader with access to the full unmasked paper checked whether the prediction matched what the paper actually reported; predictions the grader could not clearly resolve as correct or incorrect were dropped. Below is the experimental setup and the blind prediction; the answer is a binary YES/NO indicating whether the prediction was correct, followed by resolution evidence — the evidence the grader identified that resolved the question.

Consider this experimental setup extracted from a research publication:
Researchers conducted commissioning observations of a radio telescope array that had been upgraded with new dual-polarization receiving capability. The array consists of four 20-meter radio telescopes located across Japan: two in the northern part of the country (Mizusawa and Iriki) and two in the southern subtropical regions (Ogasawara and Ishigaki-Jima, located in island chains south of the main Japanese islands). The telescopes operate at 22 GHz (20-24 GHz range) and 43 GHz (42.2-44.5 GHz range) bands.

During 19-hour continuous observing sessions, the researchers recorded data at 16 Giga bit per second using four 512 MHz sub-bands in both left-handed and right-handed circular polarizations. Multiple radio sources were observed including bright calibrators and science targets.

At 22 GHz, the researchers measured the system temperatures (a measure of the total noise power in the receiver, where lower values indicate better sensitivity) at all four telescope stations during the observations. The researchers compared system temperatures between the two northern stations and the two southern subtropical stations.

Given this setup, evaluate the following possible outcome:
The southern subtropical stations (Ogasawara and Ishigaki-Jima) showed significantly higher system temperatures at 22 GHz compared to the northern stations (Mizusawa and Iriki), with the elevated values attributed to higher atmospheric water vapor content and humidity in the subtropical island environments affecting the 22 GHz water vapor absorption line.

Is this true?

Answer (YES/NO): NO